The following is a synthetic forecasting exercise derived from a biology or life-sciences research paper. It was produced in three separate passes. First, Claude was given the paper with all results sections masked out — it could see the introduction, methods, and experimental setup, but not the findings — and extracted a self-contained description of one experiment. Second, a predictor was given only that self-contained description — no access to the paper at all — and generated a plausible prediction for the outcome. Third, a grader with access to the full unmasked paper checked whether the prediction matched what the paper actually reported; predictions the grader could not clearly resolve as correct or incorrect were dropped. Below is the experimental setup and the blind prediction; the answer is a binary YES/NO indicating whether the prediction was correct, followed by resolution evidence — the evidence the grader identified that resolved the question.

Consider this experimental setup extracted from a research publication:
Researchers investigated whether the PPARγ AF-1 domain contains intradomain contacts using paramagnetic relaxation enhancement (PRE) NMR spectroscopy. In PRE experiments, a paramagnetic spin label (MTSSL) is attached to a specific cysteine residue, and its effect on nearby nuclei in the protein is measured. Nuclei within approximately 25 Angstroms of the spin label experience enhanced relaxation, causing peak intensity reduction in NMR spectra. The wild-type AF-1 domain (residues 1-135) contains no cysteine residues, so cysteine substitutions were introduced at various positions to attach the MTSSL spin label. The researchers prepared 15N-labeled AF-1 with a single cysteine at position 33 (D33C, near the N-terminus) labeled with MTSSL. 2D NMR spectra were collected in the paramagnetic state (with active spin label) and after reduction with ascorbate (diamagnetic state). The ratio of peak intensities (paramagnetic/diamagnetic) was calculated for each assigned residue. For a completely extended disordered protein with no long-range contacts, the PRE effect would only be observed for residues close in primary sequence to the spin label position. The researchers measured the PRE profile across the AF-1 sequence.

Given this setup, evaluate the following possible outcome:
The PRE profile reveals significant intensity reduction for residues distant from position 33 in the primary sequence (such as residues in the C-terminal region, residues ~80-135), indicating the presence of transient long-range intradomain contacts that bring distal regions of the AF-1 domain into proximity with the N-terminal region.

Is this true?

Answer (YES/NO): YES